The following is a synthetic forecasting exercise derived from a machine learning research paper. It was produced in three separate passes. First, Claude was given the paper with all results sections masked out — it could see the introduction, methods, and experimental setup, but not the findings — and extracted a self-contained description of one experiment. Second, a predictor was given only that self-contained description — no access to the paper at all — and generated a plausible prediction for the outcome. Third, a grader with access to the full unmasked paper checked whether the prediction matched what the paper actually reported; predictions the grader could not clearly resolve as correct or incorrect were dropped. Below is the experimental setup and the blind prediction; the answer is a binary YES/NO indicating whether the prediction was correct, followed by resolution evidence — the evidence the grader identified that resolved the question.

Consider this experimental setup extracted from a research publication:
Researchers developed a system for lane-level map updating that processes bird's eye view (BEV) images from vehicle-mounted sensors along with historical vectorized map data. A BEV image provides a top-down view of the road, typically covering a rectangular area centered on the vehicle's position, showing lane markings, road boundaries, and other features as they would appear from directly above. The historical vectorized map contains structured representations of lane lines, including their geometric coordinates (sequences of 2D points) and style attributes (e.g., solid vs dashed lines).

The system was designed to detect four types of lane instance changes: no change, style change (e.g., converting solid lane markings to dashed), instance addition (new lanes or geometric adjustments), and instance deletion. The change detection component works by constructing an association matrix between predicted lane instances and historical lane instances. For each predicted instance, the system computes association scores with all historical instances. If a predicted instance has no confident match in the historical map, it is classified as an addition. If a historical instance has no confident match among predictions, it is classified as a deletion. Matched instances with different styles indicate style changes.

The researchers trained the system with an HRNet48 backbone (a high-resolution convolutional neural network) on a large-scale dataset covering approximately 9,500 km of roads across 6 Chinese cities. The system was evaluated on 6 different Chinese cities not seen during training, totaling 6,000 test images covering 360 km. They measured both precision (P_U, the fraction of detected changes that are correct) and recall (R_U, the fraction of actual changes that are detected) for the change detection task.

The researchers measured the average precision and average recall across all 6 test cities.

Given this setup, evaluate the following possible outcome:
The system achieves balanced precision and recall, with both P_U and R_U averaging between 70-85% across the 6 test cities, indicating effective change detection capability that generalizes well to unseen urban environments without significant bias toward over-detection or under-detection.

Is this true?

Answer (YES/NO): NO